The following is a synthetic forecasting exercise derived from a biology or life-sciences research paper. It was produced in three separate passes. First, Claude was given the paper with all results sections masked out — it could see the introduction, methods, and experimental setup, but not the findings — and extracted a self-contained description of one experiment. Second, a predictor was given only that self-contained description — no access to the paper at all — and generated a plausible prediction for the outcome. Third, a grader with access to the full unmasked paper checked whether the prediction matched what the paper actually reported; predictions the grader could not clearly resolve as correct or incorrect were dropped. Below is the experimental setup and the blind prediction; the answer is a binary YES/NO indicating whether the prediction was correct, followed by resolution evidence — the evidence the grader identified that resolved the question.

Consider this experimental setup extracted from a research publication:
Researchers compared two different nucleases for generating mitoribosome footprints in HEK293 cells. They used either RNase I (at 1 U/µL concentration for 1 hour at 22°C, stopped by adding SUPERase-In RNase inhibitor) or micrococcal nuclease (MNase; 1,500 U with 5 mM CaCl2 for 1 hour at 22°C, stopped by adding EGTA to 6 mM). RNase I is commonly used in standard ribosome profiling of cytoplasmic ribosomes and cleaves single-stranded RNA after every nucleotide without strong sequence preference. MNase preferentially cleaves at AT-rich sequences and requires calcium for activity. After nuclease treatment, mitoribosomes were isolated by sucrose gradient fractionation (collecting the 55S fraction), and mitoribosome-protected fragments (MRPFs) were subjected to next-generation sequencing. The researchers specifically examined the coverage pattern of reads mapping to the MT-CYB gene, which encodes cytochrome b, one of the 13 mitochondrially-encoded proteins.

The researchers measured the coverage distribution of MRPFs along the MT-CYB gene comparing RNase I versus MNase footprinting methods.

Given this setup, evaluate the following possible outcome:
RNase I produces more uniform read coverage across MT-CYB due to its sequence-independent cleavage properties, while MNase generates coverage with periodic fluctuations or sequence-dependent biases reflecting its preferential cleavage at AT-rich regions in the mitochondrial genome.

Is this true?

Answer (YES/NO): NO